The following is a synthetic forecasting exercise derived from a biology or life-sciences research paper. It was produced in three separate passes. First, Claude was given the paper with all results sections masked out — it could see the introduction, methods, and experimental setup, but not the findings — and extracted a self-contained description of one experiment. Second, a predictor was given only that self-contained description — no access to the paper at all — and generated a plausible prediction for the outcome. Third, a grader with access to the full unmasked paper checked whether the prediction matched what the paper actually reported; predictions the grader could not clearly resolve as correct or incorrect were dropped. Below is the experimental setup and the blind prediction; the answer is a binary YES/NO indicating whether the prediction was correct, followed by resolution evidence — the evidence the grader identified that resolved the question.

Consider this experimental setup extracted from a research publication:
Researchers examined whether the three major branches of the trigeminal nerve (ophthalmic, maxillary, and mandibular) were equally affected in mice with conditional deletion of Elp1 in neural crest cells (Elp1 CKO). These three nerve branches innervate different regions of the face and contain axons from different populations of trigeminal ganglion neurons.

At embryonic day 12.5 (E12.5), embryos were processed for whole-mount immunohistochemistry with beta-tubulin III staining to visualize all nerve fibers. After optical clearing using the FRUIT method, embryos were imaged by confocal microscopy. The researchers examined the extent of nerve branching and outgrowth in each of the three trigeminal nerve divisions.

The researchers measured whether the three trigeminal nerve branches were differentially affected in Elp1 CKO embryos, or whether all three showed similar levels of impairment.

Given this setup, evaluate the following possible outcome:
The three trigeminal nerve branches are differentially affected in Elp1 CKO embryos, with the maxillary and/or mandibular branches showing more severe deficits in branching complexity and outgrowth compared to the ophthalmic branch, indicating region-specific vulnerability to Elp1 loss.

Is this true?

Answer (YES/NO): NO